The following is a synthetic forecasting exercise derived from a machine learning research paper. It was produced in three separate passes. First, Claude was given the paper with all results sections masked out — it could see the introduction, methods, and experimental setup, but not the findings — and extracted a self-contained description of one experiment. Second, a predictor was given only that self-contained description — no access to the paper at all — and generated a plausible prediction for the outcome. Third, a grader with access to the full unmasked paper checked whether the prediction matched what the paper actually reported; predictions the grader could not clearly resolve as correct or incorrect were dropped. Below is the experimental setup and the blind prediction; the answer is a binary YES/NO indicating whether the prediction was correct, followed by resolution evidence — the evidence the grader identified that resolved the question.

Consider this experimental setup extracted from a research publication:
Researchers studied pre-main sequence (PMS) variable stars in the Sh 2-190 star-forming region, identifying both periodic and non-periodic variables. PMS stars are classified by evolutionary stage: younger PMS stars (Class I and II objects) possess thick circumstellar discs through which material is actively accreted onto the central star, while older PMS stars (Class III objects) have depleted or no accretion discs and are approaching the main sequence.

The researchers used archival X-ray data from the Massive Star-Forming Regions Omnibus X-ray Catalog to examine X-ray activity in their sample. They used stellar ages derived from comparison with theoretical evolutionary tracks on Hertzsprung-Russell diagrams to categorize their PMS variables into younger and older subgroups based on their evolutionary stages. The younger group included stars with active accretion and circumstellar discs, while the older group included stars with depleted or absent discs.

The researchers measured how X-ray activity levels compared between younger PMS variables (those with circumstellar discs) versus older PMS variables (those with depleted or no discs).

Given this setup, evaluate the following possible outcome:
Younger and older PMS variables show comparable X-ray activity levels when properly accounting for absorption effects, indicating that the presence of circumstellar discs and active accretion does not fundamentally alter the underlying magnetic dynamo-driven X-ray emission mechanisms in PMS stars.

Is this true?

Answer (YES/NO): NO